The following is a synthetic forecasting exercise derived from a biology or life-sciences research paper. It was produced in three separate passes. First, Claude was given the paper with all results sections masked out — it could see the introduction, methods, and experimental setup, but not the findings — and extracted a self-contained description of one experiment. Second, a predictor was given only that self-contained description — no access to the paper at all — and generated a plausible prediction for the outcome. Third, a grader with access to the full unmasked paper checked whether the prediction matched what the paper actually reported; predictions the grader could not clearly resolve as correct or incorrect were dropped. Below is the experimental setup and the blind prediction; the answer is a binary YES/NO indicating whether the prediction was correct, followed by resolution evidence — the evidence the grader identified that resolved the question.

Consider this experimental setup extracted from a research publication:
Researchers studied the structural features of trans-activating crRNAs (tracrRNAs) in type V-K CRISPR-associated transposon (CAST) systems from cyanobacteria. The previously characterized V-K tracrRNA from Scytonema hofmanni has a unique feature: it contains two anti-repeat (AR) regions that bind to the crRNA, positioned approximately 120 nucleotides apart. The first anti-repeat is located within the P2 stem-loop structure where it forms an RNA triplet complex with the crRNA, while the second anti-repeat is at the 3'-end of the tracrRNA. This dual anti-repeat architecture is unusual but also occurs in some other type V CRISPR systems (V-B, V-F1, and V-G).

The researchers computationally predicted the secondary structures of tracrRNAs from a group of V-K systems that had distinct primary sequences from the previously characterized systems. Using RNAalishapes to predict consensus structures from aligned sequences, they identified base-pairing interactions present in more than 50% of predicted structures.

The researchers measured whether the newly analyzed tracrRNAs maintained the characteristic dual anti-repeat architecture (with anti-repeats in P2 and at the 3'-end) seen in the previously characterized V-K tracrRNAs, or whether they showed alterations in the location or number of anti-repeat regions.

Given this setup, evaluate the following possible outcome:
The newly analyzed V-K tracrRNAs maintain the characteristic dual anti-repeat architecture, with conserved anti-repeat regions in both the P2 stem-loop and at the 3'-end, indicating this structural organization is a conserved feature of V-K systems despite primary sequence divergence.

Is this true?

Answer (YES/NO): NO